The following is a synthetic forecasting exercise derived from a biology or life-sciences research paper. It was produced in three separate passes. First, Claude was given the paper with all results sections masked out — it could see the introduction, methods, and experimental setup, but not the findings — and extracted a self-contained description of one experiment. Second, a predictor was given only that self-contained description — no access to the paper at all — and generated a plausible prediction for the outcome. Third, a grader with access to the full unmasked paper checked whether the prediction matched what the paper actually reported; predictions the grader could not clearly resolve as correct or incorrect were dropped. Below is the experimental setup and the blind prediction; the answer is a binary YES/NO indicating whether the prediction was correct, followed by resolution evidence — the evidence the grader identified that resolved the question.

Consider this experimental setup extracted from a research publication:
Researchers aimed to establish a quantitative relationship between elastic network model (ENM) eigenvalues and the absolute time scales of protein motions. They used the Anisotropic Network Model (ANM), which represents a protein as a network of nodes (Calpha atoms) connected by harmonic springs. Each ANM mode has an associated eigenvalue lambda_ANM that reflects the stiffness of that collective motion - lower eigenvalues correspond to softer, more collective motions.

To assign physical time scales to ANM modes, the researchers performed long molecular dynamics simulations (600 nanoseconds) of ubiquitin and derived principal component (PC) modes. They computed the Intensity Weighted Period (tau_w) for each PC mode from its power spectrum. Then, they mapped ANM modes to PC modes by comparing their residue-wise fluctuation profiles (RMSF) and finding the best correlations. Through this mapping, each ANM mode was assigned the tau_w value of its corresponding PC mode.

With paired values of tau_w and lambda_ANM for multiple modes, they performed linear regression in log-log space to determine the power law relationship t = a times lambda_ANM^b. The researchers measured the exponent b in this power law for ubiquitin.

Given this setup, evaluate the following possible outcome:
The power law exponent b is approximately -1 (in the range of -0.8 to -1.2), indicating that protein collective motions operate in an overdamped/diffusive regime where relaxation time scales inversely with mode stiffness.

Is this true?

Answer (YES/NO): NO